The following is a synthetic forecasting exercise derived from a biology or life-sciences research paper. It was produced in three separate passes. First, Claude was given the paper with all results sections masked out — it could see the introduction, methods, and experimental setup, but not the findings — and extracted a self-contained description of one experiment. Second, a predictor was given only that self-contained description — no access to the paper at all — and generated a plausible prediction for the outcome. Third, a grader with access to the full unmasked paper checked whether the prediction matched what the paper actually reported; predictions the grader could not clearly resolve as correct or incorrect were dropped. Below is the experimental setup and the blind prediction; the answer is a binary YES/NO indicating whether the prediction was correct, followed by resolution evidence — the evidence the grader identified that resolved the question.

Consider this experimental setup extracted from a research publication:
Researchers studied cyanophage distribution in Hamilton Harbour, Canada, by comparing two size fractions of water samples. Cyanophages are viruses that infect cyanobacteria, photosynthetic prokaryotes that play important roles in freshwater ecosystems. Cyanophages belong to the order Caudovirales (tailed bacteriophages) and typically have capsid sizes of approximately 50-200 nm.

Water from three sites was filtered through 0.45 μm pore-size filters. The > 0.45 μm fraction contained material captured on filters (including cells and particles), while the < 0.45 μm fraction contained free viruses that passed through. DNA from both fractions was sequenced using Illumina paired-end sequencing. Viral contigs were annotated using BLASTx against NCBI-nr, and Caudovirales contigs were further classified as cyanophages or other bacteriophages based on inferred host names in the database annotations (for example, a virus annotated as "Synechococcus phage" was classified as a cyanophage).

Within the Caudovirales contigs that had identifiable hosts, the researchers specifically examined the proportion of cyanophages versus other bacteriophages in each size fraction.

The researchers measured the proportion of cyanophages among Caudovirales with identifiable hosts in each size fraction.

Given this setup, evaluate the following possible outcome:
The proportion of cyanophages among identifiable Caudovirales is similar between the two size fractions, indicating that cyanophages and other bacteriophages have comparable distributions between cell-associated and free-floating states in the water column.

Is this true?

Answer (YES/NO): NO